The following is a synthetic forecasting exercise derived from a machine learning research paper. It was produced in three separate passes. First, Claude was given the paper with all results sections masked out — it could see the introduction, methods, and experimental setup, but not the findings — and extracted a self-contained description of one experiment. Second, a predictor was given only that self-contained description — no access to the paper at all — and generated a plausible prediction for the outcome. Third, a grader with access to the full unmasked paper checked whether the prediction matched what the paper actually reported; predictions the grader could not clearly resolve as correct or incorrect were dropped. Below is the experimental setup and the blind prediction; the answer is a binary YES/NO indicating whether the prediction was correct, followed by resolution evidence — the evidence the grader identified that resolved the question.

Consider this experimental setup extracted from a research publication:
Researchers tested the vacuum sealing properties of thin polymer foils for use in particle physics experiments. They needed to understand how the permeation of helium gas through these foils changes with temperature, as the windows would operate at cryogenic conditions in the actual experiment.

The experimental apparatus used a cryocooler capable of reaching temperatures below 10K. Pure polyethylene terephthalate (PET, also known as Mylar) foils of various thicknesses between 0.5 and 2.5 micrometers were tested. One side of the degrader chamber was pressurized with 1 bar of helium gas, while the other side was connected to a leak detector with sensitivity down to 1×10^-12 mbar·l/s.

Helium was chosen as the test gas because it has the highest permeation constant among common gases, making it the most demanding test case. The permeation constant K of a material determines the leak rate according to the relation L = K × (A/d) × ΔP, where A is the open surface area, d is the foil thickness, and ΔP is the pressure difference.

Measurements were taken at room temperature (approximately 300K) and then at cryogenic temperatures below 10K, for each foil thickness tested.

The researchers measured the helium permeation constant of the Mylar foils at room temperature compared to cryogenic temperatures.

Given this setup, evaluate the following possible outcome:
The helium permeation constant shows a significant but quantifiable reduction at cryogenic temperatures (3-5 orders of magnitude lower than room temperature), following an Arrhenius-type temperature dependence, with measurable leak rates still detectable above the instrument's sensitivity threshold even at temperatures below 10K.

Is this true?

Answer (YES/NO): NO